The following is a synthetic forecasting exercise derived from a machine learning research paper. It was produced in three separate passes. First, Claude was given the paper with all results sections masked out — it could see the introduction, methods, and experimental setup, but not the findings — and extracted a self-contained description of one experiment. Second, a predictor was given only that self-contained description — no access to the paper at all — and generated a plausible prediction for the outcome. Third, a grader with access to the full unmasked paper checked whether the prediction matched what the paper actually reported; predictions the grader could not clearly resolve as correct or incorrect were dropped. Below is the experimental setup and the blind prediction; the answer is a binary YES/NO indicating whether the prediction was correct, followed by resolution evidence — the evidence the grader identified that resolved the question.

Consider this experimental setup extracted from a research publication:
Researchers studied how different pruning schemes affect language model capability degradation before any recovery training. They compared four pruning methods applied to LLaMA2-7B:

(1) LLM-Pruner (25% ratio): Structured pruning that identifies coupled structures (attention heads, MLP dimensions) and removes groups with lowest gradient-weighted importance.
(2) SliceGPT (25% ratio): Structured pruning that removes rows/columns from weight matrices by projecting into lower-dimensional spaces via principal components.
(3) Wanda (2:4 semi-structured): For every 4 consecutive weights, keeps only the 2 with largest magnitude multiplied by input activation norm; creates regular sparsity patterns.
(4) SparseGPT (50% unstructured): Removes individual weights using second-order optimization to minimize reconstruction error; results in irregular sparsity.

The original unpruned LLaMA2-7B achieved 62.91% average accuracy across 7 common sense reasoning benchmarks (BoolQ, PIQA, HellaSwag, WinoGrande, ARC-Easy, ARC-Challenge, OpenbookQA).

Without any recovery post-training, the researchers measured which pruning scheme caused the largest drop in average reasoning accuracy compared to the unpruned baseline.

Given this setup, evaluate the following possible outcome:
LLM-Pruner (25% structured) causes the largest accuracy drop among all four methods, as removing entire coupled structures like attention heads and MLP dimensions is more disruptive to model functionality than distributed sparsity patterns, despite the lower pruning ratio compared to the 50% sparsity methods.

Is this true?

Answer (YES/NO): NO